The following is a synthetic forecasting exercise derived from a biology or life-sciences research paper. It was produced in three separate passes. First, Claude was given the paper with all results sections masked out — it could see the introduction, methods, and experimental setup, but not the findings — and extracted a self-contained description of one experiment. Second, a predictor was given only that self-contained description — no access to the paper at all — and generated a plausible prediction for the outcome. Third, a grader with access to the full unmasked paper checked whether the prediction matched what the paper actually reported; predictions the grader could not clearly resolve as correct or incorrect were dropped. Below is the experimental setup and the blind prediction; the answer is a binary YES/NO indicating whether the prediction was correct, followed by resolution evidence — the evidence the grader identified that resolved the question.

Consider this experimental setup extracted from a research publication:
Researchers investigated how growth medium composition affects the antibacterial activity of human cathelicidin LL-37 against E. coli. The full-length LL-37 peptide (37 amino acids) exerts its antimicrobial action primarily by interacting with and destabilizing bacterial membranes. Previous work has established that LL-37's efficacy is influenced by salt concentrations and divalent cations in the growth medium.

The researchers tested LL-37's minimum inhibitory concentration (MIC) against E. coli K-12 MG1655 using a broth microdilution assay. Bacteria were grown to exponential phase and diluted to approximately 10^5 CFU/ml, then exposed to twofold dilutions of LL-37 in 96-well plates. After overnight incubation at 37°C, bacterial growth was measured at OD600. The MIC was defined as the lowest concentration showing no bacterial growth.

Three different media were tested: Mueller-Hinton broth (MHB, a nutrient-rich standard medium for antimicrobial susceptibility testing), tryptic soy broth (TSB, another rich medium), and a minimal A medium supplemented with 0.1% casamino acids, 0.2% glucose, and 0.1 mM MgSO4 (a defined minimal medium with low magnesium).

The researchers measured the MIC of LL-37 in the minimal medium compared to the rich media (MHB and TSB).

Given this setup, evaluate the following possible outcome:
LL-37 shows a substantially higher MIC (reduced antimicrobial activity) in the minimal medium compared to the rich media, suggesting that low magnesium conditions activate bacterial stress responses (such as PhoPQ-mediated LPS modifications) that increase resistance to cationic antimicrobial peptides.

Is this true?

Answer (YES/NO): NO